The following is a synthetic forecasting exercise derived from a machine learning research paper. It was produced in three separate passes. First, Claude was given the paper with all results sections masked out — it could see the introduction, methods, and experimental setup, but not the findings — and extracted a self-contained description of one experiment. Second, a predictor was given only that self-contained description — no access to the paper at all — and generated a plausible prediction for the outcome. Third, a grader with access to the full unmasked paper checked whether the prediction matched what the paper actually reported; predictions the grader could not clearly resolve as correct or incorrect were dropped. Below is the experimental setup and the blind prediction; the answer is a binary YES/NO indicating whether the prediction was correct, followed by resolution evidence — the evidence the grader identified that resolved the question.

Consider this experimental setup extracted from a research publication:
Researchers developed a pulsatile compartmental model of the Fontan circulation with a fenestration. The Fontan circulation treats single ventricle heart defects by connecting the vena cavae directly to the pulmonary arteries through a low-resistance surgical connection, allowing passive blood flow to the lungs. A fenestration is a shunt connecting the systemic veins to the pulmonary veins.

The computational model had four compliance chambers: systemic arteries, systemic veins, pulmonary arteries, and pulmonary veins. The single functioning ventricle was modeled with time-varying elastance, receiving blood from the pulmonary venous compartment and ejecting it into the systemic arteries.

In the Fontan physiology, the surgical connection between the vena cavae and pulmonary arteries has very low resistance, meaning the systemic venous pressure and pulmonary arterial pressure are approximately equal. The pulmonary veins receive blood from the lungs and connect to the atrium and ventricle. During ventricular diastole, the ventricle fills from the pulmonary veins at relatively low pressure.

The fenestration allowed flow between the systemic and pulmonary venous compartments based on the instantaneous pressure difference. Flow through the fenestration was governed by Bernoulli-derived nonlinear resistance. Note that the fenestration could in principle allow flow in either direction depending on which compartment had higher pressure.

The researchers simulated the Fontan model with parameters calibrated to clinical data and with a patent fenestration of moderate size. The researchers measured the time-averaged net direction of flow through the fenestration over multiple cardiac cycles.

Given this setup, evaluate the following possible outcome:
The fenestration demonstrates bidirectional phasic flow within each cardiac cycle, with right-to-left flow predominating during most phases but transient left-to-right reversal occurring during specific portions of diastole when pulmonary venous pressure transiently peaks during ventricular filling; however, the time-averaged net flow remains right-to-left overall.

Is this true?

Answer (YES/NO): NO